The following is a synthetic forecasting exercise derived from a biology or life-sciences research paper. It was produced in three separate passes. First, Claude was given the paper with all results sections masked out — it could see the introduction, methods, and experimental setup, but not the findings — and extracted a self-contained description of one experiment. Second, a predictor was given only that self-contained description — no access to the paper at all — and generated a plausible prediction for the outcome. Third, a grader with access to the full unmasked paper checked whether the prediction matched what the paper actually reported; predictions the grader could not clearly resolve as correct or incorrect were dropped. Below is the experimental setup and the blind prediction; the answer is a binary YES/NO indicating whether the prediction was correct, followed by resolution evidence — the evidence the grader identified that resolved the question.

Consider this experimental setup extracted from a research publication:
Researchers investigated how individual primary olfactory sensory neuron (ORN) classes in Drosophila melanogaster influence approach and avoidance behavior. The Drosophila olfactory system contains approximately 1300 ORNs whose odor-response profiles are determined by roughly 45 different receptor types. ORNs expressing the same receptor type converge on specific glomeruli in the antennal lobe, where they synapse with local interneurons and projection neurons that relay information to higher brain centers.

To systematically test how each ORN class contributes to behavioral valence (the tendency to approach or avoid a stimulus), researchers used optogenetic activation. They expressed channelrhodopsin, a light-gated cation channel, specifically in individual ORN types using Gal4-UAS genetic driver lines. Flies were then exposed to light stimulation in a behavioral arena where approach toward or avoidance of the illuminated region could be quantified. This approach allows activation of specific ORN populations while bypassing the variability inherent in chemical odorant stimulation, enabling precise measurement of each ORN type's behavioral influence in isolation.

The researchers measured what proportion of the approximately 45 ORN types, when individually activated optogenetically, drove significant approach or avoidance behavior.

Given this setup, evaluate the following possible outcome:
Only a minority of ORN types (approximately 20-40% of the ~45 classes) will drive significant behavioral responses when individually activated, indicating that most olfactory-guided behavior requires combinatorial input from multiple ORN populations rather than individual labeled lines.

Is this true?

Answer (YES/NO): YES